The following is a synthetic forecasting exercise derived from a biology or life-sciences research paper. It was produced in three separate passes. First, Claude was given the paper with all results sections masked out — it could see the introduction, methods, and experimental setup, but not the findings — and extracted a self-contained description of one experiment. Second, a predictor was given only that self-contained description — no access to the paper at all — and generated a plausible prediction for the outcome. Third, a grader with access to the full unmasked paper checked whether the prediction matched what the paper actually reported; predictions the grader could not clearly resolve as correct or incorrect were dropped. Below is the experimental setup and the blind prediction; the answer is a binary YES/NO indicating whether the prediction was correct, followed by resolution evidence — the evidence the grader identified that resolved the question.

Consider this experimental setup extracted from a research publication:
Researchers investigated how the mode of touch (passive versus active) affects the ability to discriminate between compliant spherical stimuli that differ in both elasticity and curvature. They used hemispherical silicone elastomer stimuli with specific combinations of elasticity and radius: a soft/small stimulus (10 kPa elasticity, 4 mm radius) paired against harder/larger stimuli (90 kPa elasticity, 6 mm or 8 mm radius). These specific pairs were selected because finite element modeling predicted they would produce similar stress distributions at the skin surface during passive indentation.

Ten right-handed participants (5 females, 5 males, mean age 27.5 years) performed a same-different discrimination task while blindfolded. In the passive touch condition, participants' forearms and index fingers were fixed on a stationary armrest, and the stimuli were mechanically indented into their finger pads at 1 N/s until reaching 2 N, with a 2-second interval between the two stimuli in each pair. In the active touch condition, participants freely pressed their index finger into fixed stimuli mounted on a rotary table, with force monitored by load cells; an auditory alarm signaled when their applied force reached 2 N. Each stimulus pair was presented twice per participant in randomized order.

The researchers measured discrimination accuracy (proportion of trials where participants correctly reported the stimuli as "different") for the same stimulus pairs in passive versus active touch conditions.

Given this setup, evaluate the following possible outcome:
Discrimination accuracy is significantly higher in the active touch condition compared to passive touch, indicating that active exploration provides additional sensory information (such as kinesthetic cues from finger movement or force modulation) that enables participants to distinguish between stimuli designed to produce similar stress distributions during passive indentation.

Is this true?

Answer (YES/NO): YES